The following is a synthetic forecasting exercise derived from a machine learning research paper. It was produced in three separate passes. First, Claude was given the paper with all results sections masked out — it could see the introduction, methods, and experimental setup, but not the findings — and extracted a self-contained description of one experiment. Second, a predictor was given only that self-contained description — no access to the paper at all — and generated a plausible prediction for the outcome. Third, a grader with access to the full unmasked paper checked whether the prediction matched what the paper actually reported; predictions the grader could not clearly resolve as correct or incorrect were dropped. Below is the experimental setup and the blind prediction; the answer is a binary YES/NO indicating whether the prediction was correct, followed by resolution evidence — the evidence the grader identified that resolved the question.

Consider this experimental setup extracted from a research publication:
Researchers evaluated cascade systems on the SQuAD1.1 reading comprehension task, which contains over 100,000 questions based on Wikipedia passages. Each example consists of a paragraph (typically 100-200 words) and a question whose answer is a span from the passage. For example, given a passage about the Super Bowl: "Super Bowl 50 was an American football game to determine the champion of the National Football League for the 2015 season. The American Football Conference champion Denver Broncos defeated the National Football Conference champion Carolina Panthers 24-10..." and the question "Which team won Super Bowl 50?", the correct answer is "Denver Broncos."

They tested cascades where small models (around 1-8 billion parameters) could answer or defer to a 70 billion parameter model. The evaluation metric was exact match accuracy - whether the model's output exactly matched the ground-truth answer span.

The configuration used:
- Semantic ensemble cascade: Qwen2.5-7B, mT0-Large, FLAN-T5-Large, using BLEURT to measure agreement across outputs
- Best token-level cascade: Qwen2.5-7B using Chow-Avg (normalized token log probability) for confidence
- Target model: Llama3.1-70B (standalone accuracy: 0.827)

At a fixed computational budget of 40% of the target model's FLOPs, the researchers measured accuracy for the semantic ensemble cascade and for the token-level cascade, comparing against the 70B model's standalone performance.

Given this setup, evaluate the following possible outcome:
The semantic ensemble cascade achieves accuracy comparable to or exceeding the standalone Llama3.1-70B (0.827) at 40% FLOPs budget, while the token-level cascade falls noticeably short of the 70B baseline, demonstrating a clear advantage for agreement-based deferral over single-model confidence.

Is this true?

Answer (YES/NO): NO